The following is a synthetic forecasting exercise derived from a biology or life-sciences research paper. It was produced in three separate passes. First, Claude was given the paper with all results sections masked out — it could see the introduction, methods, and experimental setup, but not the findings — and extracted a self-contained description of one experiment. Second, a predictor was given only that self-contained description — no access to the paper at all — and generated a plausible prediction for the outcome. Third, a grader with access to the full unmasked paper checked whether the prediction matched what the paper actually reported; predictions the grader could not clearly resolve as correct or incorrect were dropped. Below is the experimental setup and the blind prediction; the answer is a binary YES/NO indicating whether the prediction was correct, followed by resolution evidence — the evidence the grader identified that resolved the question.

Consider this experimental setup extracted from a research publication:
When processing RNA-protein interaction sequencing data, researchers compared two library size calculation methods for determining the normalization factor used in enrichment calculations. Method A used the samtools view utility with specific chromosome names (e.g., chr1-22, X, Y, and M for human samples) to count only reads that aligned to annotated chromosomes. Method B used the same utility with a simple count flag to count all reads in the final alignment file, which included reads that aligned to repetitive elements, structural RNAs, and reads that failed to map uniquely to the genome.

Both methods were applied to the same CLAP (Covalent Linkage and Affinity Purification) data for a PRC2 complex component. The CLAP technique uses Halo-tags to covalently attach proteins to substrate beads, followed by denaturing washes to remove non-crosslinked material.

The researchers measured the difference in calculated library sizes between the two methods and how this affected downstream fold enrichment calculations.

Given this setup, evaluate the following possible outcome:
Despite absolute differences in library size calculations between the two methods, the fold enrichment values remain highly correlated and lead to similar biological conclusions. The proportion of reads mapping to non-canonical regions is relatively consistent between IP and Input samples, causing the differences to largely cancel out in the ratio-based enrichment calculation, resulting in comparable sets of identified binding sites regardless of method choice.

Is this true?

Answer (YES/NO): NO